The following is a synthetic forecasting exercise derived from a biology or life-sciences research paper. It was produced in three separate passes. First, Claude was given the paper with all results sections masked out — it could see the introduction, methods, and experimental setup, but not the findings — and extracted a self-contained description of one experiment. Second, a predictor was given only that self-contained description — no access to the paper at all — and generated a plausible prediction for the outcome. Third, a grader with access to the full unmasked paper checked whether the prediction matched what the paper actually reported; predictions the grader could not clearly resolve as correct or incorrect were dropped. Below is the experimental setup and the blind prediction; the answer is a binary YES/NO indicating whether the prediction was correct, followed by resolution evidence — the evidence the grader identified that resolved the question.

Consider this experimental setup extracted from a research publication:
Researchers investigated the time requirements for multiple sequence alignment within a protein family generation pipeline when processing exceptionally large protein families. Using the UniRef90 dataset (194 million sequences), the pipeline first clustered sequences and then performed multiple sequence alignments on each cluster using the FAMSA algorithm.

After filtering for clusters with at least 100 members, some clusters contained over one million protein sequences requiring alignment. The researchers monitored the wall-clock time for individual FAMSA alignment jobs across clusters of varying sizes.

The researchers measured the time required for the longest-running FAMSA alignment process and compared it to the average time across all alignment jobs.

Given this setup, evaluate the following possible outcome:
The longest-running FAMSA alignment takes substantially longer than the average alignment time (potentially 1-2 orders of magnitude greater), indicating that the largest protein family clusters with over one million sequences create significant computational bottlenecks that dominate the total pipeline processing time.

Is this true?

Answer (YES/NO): NO